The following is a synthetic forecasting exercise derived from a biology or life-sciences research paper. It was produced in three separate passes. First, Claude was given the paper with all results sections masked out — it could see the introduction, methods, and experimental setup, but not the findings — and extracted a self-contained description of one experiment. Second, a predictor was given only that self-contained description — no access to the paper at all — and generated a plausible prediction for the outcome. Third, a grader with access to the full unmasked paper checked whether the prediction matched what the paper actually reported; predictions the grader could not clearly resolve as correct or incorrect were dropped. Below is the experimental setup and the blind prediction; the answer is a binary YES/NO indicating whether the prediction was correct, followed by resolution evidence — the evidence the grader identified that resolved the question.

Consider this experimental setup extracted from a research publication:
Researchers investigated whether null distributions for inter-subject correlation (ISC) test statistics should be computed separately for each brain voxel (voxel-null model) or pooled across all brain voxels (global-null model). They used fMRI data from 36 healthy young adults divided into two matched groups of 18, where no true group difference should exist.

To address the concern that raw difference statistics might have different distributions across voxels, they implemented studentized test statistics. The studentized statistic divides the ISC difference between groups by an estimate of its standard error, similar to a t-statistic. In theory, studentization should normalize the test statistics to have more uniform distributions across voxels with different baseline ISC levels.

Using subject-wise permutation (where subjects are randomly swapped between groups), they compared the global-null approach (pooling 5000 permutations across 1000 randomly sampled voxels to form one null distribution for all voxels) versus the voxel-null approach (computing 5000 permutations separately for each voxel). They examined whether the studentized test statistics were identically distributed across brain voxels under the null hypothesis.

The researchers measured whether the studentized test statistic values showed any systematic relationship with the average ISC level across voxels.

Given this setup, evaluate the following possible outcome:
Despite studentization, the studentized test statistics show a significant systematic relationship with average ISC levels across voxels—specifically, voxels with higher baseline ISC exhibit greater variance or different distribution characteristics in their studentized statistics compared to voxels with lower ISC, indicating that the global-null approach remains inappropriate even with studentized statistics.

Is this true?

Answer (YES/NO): YES